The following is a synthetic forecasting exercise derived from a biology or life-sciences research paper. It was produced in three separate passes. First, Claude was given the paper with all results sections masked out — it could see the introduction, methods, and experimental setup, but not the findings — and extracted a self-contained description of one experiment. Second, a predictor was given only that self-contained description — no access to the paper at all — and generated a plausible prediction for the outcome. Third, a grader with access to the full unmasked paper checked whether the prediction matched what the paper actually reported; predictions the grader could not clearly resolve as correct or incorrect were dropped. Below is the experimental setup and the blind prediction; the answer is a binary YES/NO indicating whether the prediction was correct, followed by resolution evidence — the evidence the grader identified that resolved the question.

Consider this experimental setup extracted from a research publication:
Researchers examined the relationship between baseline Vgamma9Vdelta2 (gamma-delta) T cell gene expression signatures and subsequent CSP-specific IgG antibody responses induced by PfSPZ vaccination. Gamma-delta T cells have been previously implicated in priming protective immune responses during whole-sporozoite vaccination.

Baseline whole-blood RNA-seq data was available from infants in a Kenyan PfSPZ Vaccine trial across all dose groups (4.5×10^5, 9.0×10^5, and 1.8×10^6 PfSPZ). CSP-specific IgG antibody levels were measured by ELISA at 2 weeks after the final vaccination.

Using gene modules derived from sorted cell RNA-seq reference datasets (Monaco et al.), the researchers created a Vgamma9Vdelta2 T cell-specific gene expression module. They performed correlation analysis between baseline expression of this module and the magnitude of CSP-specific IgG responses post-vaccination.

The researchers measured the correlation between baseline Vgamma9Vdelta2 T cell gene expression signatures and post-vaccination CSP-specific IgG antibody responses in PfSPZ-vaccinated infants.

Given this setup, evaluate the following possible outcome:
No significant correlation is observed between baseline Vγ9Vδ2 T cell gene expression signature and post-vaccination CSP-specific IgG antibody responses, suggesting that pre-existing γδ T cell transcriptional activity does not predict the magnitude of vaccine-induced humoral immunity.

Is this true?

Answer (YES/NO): YES